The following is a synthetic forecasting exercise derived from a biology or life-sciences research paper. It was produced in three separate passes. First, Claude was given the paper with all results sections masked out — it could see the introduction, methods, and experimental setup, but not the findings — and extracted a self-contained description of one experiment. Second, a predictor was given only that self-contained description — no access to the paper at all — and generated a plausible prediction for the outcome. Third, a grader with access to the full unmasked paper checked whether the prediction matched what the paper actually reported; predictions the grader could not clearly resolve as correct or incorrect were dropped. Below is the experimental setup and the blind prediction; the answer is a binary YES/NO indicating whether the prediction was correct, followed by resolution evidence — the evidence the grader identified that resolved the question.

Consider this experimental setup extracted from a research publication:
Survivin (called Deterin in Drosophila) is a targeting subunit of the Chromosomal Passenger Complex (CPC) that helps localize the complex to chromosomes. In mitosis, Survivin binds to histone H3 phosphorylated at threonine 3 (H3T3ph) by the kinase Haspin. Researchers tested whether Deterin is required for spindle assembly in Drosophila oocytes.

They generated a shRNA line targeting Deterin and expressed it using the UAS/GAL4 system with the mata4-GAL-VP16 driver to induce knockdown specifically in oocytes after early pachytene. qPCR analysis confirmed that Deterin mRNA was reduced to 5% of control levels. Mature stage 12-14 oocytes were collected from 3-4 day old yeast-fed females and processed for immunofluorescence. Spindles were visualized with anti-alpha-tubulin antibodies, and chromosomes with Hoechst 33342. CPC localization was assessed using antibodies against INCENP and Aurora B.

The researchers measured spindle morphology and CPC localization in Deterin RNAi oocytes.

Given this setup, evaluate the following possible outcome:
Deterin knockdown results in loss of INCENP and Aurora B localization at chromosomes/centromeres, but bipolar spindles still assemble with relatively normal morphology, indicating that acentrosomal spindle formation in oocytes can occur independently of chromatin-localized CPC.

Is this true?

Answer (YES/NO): NO